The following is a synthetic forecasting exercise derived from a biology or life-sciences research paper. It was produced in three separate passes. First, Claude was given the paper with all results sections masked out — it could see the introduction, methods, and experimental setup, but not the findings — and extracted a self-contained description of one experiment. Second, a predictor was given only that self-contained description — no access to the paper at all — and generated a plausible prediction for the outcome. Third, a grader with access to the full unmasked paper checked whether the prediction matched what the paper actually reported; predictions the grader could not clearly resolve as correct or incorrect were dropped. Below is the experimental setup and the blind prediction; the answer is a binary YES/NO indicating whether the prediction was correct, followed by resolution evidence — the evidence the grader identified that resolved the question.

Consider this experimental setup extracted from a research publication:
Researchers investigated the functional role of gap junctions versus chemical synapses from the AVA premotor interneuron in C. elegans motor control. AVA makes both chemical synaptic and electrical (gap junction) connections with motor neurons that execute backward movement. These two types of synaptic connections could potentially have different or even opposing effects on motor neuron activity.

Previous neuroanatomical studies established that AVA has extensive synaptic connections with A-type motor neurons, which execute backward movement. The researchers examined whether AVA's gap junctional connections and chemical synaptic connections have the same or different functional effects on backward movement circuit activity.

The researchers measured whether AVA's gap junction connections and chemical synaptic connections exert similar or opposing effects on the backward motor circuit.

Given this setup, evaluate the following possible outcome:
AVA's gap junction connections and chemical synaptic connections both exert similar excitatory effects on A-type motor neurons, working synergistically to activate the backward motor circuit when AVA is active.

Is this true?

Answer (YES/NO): NO